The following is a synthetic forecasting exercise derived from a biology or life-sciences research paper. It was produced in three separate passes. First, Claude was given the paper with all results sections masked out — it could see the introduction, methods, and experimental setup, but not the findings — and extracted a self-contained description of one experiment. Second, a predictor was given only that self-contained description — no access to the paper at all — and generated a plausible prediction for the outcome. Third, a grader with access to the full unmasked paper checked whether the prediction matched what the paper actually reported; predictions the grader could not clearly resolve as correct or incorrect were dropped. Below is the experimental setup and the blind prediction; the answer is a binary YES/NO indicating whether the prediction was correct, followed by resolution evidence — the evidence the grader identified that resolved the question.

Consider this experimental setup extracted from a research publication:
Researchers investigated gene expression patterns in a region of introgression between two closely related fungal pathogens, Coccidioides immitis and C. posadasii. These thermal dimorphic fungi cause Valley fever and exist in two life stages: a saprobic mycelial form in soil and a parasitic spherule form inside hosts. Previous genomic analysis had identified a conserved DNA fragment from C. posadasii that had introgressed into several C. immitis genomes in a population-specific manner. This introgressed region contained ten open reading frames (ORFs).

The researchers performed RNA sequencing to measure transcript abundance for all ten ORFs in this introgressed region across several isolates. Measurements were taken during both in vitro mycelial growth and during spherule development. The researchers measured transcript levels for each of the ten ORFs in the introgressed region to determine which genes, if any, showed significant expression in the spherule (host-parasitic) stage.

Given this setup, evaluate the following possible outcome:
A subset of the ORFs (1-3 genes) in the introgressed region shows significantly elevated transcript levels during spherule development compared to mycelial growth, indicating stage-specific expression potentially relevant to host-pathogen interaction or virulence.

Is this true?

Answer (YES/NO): YES